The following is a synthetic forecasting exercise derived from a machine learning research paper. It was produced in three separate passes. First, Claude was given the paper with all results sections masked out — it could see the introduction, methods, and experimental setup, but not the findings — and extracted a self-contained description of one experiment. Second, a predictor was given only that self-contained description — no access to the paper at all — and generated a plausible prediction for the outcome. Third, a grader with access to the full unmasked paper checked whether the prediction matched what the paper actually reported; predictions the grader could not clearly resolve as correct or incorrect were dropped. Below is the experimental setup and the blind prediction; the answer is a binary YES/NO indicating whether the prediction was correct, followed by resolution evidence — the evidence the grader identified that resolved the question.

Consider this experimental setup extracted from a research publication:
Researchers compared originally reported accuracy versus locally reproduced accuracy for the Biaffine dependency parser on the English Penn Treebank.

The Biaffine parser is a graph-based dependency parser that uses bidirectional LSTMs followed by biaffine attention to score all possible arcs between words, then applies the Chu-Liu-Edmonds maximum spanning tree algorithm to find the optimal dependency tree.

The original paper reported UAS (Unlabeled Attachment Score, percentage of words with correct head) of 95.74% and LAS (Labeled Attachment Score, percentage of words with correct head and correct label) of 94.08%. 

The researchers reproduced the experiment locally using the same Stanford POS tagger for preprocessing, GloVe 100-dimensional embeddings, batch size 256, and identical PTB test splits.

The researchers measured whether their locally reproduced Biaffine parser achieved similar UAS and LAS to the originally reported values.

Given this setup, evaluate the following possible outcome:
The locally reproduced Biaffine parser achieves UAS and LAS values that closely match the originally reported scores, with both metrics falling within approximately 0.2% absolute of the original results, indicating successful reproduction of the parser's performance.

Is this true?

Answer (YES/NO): YES